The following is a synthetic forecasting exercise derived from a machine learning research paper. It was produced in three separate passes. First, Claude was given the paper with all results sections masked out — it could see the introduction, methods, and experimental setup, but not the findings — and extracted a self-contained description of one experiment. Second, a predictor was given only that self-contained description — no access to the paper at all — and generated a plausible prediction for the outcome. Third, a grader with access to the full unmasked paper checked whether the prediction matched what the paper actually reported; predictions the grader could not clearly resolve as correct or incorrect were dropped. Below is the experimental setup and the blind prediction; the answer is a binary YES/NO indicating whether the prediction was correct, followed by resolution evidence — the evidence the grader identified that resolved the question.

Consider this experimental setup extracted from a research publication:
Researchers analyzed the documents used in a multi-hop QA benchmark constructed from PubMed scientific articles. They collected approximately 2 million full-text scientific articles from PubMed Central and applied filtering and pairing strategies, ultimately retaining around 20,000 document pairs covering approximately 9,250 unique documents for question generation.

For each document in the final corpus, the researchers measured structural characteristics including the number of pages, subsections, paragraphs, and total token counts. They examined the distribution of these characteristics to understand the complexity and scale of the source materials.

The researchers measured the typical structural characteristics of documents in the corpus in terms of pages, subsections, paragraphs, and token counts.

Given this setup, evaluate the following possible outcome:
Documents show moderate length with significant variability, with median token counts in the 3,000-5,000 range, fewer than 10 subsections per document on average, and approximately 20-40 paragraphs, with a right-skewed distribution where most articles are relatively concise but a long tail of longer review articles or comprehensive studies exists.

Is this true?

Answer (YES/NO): NO